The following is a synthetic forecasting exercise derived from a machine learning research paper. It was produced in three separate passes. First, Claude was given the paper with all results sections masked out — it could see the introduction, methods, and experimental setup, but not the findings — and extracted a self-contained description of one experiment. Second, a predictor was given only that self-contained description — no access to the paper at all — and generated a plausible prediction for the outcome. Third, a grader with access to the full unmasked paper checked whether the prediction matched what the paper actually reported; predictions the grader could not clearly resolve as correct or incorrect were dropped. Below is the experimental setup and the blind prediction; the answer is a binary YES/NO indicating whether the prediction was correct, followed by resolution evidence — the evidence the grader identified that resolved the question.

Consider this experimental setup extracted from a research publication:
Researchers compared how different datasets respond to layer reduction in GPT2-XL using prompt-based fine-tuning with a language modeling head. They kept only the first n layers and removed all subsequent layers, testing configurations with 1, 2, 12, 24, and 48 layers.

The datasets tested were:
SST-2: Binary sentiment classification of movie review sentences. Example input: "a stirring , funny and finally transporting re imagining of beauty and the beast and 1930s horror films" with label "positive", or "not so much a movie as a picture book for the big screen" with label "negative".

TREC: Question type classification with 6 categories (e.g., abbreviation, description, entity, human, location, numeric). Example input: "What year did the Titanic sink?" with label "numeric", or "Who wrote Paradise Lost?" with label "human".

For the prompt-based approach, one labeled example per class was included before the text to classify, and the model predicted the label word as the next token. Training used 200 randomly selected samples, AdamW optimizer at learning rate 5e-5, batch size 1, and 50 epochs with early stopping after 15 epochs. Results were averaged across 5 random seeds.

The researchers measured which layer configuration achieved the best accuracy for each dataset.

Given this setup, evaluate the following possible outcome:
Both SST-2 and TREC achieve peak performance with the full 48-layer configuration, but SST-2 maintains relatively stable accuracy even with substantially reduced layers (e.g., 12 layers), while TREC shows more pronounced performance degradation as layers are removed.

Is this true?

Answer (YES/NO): NO